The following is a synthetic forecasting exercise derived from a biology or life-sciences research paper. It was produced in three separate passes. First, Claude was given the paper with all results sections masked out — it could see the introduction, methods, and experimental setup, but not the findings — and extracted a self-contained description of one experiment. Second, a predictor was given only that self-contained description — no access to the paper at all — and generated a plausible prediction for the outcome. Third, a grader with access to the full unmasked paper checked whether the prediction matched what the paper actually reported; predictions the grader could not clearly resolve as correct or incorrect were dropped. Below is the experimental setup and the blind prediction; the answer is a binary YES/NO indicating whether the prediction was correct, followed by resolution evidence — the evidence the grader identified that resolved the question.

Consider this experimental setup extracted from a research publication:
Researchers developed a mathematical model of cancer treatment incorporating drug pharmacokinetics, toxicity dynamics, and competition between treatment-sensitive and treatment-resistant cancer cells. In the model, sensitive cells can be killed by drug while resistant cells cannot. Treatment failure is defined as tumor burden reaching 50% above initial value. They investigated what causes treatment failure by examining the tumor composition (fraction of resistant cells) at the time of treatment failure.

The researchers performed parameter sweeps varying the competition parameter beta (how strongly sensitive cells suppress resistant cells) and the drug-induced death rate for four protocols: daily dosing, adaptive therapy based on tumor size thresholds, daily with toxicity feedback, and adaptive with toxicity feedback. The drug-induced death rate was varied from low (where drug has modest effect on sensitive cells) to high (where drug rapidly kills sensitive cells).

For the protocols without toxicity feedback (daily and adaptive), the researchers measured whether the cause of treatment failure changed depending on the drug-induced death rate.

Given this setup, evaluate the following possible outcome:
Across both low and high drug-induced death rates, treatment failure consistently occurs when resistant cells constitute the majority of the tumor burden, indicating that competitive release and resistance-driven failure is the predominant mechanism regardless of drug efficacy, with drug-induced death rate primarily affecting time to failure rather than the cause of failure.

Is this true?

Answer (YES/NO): YES